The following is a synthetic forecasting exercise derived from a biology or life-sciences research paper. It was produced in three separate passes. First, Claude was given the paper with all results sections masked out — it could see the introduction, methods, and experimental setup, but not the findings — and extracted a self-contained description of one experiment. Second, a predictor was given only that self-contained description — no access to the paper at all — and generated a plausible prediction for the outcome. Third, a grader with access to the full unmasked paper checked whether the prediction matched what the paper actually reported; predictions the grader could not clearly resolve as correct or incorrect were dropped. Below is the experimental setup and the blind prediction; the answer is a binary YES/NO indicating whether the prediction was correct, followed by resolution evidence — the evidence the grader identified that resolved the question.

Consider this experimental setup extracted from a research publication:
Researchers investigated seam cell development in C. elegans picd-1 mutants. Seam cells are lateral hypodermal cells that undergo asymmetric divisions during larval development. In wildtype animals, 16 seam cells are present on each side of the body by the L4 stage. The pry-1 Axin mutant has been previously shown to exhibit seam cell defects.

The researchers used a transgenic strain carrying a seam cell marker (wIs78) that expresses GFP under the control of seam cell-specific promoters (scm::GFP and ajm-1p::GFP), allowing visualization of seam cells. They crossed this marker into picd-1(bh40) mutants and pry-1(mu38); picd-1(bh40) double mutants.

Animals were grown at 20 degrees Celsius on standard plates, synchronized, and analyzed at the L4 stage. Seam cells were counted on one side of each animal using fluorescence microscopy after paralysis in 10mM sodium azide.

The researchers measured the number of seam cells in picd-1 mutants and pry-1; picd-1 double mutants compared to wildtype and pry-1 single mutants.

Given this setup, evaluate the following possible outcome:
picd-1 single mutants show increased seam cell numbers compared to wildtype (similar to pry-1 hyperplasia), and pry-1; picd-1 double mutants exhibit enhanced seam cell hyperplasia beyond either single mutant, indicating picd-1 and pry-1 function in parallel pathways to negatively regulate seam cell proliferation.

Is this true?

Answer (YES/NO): NO